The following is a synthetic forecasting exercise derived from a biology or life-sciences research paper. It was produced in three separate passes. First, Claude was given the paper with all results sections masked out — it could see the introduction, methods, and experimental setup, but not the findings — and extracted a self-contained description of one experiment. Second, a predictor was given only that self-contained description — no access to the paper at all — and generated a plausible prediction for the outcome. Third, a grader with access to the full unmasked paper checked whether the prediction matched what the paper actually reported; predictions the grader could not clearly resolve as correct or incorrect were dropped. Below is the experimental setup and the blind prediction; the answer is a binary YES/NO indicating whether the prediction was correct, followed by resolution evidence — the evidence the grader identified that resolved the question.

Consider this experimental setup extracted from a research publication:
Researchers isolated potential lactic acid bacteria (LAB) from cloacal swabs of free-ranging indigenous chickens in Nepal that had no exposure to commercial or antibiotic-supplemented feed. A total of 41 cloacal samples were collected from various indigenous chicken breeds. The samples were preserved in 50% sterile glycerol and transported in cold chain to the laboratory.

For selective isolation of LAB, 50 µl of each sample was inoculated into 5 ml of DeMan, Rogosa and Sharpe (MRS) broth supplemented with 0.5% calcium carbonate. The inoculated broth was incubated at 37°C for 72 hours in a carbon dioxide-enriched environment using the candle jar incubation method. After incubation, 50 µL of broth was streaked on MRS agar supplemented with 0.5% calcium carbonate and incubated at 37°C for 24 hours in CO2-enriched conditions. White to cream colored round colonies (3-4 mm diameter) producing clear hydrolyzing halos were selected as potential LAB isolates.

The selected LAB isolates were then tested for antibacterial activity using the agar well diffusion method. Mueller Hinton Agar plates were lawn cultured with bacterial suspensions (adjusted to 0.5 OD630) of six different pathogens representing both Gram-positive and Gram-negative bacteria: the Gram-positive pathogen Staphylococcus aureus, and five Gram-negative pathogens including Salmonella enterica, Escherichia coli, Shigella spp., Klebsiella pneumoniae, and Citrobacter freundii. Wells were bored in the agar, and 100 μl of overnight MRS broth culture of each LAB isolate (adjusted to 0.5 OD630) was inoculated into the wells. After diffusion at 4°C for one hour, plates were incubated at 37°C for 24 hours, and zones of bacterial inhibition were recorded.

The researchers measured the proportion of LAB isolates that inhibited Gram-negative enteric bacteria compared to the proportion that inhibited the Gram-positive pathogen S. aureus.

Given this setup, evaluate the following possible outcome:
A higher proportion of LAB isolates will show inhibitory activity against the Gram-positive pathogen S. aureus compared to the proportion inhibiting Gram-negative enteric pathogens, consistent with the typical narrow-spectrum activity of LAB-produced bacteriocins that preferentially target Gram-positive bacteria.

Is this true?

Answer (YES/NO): NO